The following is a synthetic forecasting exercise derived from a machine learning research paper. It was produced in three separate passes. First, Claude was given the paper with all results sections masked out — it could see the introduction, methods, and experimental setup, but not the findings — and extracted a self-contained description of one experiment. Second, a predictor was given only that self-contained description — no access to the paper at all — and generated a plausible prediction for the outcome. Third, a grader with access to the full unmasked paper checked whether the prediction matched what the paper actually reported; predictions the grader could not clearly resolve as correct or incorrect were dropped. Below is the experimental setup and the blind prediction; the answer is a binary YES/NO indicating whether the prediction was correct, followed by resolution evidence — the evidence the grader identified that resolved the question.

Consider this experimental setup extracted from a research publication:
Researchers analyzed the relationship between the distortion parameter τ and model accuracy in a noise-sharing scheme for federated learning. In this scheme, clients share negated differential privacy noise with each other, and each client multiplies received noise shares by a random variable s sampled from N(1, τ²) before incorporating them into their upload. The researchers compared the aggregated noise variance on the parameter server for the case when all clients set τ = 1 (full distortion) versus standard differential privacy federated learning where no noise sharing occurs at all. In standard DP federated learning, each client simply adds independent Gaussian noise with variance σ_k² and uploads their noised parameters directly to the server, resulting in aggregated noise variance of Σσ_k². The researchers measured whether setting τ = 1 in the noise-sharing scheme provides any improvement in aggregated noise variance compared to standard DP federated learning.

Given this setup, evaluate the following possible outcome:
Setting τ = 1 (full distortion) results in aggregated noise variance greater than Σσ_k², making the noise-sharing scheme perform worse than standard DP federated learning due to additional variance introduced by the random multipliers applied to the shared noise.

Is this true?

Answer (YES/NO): NO